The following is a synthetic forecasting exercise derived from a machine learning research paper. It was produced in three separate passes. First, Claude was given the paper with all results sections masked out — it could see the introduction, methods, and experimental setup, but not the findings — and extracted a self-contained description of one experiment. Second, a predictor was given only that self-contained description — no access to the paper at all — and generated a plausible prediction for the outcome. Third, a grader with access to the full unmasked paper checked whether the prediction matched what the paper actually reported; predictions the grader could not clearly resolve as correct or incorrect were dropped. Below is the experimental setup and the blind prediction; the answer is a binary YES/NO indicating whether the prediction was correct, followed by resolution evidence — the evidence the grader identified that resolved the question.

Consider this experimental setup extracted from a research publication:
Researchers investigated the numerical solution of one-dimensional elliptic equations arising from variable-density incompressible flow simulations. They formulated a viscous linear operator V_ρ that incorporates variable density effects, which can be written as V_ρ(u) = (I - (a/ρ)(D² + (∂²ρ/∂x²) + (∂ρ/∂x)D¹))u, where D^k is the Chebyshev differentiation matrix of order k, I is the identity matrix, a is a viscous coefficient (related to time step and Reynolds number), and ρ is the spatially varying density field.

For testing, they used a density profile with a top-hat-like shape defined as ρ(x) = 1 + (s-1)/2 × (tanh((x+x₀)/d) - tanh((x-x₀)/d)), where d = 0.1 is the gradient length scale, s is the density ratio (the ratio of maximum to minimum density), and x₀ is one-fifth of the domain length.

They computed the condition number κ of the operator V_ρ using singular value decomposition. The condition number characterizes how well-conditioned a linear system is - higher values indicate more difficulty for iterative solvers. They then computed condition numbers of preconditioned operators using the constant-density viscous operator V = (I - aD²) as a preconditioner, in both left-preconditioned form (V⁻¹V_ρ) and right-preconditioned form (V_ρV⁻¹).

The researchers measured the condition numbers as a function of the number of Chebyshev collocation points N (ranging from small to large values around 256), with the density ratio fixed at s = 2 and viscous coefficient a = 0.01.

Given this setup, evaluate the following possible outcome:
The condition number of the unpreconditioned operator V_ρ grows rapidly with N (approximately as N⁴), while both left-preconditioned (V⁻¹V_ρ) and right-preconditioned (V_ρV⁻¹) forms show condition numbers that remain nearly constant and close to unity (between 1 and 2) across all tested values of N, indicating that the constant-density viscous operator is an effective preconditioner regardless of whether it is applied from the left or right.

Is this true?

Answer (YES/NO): NO